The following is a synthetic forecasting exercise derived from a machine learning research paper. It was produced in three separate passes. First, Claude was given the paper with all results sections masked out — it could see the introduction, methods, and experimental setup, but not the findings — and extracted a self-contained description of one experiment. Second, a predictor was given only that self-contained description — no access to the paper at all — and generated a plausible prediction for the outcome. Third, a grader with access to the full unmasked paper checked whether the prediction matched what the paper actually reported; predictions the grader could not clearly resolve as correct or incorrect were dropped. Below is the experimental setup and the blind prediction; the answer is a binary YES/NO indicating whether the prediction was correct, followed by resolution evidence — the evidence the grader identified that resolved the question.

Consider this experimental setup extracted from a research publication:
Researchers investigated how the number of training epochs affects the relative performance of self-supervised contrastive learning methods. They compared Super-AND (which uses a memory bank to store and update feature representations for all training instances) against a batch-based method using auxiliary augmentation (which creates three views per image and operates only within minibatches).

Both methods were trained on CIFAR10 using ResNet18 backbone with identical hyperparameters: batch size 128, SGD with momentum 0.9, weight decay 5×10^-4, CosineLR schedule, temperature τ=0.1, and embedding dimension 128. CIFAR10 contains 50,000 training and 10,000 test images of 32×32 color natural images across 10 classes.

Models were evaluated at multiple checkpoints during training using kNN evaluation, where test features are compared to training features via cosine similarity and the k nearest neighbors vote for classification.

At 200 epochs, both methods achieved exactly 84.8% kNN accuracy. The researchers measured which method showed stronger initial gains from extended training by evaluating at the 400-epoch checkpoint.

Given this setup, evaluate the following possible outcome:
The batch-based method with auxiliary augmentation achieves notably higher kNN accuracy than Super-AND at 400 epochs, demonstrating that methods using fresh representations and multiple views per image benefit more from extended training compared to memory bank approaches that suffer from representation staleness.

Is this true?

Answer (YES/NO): NO